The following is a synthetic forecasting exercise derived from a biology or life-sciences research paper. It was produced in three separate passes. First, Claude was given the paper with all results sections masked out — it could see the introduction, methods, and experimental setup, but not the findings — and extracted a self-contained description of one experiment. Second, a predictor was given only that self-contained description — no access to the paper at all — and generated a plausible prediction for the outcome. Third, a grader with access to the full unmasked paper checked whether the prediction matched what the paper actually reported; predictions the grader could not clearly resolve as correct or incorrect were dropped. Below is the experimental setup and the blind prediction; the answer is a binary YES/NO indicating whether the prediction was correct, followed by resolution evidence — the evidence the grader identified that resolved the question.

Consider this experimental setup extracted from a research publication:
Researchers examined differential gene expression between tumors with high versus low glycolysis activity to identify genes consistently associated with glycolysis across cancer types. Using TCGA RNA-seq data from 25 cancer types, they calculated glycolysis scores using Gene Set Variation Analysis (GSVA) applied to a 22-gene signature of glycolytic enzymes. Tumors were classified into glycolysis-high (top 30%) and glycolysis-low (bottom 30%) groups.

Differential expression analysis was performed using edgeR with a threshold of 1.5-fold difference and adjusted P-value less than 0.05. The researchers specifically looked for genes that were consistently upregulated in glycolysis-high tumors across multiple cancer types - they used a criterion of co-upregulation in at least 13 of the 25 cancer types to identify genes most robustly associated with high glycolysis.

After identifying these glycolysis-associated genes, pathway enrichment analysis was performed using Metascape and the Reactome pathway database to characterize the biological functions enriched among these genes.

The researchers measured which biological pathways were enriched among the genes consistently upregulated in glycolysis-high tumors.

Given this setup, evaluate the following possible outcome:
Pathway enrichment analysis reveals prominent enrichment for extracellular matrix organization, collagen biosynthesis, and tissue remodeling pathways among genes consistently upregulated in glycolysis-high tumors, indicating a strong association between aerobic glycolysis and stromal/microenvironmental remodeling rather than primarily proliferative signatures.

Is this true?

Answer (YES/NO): NO